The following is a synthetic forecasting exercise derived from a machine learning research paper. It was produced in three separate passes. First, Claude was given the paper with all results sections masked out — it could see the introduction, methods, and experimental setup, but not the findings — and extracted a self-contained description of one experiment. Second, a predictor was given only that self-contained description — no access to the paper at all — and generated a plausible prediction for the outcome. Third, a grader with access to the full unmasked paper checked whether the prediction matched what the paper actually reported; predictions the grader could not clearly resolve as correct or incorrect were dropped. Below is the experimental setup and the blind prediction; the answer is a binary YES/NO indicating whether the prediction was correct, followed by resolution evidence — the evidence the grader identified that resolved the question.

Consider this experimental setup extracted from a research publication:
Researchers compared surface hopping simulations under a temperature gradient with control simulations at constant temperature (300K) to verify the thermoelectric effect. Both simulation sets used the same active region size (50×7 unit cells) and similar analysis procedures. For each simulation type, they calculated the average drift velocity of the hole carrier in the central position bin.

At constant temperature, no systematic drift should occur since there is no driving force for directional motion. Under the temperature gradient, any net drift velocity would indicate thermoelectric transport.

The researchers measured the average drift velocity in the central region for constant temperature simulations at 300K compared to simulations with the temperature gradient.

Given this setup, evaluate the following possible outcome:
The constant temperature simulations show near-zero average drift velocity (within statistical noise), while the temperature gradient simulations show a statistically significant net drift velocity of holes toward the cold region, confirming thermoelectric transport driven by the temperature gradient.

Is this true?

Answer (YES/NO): YES